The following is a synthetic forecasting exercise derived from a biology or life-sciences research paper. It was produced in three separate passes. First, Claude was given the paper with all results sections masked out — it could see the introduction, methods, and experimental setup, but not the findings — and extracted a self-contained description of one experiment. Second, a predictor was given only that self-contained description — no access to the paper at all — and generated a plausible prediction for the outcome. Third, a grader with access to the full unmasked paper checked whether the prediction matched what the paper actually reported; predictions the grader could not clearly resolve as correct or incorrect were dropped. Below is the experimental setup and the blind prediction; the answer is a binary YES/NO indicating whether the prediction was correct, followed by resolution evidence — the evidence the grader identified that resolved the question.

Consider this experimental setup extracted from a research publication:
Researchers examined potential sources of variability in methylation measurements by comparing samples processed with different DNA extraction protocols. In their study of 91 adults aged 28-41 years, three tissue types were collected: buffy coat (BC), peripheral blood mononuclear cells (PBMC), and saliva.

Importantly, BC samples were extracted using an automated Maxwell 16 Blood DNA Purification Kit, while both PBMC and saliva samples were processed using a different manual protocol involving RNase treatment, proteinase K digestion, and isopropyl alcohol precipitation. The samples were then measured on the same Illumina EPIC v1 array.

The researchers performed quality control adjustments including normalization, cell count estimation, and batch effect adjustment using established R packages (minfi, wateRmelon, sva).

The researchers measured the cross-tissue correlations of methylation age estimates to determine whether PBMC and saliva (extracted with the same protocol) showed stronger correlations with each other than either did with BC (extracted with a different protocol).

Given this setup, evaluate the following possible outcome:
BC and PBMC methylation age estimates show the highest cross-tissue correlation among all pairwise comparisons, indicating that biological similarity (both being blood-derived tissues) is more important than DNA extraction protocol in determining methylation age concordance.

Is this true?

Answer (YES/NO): YES